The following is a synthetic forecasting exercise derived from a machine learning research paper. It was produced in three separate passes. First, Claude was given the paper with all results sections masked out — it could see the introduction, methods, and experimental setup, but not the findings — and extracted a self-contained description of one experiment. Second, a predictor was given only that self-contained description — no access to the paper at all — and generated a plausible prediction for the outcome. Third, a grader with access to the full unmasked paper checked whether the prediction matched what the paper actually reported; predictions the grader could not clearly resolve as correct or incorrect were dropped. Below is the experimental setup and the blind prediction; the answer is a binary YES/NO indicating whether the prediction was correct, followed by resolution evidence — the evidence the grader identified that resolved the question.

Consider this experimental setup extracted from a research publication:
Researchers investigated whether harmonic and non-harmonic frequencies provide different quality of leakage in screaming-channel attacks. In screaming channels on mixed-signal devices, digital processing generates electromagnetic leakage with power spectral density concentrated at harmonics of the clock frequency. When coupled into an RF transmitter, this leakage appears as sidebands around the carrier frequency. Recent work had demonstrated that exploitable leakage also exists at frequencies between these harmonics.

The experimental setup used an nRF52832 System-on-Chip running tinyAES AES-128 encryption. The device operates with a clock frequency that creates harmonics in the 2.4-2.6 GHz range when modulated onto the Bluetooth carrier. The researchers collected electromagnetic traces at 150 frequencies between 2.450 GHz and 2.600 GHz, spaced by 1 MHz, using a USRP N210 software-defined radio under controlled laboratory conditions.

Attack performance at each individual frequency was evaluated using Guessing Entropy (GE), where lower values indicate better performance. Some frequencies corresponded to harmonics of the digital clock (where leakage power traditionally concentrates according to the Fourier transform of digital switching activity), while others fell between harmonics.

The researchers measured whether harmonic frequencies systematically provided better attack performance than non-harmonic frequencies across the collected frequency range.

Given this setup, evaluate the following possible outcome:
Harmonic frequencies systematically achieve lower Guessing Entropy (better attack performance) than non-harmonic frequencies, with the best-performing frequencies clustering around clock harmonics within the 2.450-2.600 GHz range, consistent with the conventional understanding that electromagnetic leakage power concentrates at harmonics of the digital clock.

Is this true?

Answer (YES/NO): NO